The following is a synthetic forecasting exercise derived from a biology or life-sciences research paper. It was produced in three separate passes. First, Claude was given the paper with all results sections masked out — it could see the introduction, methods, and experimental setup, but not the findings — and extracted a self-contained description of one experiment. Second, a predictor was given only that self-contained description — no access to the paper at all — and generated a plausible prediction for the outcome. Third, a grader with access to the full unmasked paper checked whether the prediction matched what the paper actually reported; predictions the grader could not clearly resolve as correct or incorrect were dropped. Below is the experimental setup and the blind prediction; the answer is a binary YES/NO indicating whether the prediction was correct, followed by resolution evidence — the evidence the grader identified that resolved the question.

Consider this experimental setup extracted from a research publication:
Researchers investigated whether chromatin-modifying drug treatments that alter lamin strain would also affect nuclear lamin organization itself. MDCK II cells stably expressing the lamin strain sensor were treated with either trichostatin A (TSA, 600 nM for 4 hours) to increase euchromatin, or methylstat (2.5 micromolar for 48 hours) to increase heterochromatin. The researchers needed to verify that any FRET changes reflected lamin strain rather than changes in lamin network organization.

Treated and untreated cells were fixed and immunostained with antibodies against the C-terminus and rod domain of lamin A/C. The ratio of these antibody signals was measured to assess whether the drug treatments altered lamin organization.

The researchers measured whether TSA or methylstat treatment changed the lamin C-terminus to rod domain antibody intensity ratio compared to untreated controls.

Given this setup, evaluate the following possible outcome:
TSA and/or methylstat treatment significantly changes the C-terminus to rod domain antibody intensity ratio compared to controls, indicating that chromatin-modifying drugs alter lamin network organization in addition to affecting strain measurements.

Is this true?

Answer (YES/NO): NO